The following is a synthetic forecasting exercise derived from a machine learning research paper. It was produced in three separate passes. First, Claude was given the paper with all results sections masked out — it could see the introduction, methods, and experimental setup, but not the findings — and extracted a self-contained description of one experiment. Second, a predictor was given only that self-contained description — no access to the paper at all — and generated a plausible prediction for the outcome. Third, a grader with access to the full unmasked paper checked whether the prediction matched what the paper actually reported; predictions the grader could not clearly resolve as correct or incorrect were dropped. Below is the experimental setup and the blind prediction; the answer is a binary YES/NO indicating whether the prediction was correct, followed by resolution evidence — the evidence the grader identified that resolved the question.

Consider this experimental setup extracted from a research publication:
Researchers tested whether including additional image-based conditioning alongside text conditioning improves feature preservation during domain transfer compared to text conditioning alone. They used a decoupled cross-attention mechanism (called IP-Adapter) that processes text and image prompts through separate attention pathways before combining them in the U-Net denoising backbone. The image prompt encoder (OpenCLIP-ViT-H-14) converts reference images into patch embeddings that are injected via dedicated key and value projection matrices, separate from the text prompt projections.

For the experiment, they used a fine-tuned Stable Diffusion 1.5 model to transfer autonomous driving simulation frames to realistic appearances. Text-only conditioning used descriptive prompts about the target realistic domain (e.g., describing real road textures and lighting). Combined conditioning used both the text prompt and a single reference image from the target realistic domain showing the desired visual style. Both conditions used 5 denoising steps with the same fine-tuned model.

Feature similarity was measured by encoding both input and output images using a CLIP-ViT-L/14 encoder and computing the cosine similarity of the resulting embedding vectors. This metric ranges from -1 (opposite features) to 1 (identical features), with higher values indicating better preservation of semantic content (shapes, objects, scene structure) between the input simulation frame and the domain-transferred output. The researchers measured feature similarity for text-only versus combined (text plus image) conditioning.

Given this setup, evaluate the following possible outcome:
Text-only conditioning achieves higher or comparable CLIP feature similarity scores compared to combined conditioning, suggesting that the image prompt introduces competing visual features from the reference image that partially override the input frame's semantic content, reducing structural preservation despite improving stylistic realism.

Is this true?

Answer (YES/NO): NO